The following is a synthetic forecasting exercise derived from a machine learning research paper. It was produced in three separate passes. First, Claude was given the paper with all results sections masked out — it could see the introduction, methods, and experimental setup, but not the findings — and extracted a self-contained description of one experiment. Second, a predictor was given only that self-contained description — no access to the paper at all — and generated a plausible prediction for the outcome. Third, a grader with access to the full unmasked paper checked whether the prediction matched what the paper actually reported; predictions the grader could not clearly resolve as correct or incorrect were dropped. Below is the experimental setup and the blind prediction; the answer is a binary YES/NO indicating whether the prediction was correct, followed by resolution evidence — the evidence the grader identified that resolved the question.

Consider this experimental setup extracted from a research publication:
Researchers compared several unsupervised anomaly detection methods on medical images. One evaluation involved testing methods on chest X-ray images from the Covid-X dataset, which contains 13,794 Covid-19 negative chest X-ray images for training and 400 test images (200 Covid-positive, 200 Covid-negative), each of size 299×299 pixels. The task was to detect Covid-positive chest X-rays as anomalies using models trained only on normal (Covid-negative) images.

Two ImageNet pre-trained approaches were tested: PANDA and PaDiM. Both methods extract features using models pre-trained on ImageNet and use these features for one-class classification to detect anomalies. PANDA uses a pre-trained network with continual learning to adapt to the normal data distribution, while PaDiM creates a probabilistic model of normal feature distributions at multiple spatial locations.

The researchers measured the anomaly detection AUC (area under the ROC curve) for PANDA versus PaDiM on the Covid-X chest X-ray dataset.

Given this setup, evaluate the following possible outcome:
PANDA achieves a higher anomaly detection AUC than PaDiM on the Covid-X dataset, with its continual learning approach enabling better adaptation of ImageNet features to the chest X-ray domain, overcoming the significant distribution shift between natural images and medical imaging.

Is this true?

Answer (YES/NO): YES